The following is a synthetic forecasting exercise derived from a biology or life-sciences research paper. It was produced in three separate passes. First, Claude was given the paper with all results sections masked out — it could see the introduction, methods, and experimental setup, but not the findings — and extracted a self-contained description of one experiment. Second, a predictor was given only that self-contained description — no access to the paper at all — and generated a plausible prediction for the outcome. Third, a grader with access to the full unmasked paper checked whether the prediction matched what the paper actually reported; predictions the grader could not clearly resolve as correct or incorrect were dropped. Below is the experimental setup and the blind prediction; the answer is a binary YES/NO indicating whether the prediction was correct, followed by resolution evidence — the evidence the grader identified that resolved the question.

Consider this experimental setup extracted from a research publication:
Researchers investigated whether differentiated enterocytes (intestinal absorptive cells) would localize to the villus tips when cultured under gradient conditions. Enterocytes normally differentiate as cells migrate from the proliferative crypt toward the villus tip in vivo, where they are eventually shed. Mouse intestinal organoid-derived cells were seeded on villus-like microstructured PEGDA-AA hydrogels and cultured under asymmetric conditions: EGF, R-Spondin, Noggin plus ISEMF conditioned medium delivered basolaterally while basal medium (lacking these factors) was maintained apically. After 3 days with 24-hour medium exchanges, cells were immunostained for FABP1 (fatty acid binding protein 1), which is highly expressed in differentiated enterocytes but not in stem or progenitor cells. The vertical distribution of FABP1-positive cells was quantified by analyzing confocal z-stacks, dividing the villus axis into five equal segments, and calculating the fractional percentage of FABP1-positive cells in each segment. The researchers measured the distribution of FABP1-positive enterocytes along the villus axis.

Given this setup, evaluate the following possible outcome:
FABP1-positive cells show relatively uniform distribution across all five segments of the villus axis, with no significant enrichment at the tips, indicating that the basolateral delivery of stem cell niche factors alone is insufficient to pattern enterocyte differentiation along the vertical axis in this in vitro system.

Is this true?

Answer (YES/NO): NO